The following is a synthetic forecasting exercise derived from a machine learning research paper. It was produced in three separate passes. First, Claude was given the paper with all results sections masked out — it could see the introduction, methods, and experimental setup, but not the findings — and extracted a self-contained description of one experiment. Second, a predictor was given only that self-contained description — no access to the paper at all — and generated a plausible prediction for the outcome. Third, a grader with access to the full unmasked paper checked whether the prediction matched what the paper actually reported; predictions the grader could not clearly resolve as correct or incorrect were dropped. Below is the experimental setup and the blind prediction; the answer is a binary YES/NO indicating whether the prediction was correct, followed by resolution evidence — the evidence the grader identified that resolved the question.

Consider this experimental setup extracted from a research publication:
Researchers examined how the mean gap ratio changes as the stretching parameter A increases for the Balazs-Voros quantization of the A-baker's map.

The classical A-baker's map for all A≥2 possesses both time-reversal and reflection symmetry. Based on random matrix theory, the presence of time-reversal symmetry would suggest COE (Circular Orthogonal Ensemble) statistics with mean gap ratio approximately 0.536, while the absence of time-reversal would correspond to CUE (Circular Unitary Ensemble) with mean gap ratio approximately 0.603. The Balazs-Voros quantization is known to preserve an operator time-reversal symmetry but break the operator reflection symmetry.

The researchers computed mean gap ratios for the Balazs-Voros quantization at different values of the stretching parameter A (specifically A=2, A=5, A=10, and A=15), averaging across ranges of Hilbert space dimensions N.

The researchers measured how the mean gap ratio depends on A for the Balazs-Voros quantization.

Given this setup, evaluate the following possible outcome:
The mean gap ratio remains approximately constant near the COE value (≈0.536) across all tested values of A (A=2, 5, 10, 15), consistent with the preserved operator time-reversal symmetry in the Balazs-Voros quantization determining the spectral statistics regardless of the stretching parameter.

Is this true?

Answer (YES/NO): NO